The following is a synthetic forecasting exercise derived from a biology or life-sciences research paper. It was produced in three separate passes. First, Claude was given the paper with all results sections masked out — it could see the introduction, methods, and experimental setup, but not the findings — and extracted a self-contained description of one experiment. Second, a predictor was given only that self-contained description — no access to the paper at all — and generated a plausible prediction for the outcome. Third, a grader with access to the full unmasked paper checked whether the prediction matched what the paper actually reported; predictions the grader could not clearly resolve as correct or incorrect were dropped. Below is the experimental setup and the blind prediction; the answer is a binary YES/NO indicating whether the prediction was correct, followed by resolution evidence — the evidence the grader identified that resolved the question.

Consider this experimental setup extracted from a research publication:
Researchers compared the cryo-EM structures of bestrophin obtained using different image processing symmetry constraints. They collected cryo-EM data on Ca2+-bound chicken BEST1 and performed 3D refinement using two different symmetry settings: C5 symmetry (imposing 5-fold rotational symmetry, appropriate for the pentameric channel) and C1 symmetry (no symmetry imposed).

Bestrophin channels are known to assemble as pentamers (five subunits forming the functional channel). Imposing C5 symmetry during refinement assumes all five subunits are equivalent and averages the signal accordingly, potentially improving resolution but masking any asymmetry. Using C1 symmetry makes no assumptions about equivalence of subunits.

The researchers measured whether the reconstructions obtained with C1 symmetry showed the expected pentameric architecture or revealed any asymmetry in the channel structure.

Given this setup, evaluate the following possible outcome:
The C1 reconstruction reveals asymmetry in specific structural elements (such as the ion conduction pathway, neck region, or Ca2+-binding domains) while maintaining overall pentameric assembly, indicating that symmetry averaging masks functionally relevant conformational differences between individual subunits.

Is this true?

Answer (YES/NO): NO